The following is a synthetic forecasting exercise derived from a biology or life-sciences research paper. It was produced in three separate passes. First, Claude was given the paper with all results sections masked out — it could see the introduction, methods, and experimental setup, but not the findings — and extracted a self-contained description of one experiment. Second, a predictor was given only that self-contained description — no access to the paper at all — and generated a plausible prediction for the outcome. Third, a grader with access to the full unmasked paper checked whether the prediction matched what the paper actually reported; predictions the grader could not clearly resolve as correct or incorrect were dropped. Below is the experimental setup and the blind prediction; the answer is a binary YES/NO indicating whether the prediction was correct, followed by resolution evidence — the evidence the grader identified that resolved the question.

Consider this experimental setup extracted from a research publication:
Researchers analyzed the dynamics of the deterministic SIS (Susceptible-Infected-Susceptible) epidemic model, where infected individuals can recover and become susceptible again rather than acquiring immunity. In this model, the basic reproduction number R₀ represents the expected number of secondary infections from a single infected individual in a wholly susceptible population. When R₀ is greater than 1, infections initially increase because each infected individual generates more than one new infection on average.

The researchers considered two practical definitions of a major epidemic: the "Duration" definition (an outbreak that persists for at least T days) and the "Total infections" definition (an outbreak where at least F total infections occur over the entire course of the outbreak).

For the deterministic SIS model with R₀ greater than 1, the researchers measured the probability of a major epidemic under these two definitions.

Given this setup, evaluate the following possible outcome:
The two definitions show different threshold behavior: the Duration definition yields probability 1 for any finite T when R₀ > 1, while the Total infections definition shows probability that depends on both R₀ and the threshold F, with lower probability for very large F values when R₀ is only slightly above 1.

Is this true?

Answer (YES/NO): NO